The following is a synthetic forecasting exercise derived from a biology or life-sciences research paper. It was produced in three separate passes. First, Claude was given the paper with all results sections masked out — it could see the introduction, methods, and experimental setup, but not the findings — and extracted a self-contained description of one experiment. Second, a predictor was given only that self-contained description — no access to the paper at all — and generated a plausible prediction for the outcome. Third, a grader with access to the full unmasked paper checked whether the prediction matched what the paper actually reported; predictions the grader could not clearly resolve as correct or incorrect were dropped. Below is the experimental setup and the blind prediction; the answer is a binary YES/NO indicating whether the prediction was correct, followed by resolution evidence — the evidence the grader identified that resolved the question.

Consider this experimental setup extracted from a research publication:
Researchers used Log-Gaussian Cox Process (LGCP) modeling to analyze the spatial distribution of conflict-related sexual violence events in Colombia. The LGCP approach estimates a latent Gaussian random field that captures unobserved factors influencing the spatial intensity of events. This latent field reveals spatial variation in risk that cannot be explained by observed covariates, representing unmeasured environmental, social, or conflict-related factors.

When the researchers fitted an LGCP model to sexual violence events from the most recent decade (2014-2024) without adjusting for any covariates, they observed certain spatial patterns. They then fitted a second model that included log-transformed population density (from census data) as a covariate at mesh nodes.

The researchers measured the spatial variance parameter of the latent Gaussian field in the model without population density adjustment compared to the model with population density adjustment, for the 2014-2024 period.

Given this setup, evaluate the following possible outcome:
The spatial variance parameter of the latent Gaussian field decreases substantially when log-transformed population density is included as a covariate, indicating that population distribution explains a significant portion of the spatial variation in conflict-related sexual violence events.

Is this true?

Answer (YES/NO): NO